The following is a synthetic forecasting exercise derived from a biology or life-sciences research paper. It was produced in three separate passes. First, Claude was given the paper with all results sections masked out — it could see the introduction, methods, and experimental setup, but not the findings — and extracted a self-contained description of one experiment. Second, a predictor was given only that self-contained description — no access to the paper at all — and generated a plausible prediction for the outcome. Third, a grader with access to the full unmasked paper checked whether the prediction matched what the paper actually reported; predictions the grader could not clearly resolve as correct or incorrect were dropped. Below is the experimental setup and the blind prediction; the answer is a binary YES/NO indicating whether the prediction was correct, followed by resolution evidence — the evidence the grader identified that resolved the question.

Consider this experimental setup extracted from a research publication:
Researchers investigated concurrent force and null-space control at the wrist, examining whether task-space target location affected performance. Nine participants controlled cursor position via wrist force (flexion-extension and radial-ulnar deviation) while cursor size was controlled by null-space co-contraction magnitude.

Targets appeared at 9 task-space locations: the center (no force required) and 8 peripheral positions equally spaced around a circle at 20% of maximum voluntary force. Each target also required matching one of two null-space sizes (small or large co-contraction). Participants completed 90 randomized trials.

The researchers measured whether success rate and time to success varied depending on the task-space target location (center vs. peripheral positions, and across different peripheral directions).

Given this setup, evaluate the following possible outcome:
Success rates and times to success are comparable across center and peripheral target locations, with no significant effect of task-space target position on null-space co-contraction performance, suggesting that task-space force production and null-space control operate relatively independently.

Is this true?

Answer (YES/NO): NO